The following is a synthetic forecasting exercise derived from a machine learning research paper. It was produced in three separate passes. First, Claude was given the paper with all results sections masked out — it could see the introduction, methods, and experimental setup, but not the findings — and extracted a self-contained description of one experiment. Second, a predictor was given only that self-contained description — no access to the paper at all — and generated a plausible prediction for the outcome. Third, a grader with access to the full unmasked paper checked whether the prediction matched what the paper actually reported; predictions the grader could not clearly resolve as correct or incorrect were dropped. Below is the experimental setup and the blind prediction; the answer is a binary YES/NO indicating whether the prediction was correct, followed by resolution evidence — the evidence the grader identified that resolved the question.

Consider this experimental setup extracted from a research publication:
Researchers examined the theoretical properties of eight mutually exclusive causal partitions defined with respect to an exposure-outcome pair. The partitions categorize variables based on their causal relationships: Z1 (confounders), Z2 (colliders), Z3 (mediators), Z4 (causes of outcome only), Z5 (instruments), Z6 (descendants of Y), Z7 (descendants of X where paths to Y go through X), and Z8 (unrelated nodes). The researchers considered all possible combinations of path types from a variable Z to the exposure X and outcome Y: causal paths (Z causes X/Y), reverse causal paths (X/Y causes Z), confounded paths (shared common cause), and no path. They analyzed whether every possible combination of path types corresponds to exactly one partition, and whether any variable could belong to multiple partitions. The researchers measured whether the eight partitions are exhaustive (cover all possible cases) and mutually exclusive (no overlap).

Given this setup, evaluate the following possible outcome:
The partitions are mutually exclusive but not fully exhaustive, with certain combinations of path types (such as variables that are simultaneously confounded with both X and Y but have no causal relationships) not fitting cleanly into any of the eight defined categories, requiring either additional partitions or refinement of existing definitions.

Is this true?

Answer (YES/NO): NO